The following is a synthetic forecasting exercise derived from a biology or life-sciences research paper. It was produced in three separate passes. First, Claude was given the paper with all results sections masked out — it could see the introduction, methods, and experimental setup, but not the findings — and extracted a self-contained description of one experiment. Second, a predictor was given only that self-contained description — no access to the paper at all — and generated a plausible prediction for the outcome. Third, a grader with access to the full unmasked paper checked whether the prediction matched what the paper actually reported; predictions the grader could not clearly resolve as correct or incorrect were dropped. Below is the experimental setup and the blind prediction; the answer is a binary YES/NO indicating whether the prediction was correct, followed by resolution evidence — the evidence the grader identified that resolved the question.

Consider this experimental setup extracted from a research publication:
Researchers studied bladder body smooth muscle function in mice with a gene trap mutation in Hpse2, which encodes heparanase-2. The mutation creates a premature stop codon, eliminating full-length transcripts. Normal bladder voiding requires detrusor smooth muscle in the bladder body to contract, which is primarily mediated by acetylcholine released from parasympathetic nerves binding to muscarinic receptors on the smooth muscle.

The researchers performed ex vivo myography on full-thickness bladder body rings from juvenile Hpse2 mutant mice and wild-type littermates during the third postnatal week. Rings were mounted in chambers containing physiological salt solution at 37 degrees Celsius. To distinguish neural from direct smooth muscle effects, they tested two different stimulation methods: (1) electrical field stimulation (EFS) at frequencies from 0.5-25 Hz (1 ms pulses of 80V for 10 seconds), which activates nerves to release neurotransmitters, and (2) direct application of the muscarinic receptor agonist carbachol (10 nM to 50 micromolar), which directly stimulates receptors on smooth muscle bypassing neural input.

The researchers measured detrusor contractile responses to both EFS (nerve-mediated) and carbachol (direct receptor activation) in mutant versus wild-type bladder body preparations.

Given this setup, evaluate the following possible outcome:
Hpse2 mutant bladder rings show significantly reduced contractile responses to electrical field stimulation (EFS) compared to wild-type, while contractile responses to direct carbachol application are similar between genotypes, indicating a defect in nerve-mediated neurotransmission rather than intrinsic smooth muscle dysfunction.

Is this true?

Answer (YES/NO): NO